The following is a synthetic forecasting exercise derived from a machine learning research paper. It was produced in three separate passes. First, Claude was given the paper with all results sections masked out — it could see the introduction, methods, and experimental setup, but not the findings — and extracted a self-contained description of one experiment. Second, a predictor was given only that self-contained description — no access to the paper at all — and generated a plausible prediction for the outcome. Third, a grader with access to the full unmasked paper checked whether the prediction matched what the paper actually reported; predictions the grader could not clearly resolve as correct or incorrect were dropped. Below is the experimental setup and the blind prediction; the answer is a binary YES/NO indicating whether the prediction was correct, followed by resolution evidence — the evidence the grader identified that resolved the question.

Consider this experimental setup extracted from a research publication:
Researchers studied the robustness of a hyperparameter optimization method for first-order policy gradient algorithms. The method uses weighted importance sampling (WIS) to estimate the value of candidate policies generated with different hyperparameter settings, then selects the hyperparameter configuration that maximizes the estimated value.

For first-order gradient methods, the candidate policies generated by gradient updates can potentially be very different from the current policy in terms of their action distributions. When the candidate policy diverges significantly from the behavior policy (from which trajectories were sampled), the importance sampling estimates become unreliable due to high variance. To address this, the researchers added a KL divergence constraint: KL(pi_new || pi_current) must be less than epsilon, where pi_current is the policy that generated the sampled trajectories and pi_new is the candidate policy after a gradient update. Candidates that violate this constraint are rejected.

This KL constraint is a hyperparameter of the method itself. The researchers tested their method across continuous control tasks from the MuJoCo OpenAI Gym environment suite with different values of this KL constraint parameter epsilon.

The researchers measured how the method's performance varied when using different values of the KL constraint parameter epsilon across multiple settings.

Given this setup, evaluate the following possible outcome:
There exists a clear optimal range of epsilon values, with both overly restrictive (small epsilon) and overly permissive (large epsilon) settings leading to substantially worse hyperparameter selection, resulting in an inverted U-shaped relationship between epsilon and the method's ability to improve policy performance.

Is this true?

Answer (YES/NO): NO